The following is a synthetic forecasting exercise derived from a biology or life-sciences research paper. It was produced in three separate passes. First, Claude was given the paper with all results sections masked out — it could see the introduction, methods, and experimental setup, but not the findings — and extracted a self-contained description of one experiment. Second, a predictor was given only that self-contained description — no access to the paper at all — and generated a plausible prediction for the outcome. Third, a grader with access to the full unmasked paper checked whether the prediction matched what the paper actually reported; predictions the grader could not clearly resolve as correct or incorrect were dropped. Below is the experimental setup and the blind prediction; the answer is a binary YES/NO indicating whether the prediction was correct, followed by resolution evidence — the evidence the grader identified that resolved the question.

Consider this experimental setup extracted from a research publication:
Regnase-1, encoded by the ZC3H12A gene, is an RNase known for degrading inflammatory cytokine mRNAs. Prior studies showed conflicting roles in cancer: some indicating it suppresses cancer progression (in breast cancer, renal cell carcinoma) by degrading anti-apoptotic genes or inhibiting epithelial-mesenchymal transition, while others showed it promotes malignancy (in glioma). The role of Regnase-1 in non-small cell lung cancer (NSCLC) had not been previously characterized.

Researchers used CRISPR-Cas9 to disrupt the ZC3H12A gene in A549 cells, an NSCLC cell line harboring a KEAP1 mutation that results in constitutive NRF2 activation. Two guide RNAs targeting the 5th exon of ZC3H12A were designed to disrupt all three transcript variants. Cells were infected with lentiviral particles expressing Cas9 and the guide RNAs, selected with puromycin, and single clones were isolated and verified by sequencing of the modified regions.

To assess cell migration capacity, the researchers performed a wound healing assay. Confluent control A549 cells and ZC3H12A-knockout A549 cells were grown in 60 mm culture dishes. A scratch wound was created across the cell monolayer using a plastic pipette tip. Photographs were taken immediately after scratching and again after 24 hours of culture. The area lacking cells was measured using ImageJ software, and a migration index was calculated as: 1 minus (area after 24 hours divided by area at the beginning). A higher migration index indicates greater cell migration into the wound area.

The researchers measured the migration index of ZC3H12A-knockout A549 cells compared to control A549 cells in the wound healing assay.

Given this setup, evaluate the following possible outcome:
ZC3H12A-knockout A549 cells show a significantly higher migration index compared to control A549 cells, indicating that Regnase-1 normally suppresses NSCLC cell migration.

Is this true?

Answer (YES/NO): YES